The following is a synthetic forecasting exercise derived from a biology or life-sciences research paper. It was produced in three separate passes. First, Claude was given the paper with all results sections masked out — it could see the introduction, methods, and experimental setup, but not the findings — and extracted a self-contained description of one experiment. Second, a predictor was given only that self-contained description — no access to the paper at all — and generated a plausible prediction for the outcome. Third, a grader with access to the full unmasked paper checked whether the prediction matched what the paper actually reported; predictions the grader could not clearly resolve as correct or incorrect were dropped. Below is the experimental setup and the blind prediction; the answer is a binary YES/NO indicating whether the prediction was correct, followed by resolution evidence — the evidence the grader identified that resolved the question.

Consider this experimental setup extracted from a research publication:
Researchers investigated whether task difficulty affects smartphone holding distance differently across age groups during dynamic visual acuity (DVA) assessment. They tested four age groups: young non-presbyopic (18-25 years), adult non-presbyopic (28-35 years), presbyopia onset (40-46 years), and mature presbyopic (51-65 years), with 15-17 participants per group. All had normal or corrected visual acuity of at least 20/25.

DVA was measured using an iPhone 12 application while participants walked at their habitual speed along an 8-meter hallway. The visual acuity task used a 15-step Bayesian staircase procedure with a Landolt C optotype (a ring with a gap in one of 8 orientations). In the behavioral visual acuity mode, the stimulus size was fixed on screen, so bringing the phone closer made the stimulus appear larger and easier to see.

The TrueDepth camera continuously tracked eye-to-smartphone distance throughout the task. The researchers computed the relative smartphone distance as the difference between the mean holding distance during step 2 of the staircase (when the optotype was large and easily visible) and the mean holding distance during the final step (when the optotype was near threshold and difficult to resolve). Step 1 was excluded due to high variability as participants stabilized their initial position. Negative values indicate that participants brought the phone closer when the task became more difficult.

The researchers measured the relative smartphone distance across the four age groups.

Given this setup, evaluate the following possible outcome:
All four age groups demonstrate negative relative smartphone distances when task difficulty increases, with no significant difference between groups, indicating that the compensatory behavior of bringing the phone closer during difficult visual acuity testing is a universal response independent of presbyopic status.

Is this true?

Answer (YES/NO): NO